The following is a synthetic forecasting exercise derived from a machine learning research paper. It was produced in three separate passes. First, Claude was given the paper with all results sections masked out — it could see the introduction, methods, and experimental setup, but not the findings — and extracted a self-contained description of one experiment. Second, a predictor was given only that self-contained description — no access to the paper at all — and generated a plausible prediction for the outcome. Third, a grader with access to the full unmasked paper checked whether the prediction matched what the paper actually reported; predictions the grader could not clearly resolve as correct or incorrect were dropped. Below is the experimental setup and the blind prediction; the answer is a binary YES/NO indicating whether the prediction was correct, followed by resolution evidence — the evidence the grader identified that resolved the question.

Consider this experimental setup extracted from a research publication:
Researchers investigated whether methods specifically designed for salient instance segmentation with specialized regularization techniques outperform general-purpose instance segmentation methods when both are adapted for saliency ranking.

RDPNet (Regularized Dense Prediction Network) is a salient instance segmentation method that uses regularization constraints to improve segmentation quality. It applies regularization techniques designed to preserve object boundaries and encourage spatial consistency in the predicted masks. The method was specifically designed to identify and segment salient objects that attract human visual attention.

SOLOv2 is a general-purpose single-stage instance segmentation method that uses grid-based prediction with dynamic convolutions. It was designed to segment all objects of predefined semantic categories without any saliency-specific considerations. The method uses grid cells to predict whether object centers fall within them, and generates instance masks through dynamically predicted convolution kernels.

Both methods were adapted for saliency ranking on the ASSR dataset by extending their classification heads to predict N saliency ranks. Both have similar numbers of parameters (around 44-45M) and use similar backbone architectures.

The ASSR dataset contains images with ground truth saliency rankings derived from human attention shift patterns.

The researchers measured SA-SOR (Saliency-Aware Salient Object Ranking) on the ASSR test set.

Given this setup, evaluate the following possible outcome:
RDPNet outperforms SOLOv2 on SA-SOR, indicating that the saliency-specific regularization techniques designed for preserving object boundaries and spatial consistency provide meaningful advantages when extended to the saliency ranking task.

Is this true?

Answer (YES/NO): NO